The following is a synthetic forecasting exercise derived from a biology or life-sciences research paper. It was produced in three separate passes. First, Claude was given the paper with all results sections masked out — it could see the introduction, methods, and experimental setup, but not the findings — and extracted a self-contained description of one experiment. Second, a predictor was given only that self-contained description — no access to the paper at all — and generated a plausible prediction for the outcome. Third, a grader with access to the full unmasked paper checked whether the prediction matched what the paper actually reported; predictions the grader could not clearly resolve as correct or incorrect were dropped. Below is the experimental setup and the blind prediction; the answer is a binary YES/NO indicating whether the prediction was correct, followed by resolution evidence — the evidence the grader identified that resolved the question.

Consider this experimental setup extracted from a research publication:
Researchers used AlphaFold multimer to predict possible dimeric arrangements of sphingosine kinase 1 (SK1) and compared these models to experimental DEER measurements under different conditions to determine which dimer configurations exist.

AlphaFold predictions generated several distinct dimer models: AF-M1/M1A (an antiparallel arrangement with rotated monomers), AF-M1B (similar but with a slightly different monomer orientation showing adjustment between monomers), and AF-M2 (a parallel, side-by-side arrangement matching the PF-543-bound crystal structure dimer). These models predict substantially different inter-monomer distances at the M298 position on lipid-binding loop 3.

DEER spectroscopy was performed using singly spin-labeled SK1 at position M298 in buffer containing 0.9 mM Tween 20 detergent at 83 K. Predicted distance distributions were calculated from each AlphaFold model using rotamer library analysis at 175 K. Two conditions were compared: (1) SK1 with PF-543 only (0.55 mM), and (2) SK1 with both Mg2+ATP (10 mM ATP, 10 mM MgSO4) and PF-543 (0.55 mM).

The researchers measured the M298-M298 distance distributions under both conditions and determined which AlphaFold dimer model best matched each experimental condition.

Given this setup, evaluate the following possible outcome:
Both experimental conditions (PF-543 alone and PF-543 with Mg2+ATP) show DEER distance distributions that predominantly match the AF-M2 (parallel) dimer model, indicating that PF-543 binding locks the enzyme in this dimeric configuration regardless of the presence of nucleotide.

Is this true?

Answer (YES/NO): NO